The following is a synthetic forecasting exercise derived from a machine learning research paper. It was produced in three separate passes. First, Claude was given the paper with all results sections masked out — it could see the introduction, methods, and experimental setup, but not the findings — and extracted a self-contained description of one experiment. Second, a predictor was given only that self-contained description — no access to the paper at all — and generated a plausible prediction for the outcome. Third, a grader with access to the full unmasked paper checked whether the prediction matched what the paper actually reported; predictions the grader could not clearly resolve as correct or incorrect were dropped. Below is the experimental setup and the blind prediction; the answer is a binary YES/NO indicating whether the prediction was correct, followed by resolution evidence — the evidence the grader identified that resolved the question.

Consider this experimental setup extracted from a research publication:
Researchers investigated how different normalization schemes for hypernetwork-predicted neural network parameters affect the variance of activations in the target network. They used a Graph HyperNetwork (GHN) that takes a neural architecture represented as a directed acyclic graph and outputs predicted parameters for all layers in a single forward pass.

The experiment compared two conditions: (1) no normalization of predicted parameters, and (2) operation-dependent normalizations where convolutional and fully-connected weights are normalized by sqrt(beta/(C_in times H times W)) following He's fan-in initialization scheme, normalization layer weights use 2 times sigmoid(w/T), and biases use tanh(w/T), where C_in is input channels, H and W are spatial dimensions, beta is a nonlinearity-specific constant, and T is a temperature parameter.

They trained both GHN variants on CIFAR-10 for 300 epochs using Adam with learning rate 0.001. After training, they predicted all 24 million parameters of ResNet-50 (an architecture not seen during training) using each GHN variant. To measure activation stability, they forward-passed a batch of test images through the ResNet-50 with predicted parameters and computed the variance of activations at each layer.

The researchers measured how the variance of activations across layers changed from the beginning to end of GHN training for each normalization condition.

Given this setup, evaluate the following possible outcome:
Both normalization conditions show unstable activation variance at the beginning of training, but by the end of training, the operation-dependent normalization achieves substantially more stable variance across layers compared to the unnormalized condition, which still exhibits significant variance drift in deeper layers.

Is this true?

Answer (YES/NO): NO